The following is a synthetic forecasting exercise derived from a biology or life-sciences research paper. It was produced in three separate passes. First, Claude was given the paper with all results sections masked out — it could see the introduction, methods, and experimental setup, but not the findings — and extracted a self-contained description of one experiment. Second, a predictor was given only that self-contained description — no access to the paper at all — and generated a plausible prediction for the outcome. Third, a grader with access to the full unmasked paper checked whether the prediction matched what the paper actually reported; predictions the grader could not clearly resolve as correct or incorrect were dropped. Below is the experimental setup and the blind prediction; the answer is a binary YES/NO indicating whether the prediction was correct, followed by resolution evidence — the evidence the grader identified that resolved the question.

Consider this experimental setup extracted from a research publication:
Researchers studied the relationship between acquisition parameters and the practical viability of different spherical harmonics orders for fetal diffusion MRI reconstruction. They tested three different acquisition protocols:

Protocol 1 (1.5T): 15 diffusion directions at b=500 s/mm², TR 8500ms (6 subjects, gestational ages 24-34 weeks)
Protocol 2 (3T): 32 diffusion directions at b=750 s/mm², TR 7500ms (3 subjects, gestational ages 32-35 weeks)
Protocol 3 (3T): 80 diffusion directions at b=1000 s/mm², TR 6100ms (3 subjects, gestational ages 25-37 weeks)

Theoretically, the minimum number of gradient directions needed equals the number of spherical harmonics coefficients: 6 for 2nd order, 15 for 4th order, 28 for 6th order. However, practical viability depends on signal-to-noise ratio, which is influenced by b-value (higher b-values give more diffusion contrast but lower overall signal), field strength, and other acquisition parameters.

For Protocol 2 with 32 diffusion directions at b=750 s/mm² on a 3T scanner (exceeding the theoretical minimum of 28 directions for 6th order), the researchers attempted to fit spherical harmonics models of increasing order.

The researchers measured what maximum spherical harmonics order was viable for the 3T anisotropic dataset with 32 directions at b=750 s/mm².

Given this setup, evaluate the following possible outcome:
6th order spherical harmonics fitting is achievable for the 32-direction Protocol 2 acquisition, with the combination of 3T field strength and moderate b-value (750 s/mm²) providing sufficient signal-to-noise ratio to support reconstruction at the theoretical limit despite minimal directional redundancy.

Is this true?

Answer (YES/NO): NO